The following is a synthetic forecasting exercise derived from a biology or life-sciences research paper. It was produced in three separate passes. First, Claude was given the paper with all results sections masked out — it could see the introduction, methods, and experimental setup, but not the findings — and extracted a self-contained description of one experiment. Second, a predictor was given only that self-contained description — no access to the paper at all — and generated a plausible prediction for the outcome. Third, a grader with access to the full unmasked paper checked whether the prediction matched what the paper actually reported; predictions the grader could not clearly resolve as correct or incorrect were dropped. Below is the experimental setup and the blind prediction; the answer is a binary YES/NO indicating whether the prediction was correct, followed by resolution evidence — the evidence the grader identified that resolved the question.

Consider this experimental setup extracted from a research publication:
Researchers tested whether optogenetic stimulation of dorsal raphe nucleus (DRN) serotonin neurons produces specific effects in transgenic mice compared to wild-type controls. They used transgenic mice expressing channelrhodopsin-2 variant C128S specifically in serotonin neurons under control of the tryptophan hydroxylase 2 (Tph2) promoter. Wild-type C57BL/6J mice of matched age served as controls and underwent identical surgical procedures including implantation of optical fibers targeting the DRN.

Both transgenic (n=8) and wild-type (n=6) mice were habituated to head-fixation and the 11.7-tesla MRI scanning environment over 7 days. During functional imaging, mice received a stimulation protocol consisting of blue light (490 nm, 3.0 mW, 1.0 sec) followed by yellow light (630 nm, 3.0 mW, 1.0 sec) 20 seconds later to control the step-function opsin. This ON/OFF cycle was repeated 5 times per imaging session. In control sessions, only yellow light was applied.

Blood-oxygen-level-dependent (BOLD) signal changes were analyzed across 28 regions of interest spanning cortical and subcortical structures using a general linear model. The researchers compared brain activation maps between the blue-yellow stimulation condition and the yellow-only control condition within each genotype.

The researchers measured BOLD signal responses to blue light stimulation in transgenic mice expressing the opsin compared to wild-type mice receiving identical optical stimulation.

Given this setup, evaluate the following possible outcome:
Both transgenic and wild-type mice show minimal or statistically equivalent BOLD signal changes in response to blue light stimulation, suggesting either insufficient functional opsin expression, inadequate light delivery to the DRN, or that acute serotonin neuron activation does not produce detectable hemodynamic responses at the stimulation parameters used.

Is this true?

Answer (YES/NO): NO